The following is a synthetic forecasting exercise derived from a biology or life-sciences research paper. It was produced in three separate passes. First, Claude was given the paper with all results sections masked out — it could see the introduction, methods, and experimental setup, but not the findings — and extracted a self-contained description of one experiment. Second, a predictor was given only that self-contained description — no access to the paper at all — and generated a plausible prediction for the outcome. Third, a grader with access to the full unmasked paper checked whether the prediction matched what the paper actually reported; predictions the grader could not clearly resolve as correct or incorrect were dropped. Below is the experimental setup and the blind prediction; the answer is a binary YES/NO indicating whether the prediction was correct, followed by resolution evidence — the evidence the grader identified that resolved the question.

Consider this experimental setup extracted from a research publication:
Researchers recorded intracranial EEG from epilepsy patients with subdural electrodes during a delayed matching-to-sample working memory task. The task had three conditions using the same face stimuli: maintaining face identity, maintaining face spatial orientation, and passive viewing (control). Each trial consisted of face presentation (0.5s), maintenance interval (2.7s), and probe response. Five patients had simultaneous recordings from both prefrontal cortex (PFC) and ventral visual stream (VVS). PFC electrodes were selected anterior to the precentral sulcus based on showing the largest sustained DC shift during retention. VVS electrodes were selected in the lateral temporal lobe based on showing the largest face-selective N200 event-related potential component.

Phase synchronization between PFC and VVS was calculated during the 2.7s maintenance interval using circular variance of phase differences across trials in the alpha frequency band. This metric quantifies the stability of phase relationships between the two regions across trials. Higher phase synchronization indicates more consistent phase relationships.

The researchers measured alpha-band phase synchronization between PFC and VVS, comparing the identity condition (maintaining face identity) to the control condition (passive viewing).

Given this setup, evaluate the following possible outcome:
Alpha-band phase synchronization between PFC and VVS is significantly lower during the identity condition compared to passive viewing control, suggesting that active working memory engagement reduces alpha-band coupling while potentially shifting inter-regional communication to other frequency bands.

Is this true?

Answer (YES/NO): NO